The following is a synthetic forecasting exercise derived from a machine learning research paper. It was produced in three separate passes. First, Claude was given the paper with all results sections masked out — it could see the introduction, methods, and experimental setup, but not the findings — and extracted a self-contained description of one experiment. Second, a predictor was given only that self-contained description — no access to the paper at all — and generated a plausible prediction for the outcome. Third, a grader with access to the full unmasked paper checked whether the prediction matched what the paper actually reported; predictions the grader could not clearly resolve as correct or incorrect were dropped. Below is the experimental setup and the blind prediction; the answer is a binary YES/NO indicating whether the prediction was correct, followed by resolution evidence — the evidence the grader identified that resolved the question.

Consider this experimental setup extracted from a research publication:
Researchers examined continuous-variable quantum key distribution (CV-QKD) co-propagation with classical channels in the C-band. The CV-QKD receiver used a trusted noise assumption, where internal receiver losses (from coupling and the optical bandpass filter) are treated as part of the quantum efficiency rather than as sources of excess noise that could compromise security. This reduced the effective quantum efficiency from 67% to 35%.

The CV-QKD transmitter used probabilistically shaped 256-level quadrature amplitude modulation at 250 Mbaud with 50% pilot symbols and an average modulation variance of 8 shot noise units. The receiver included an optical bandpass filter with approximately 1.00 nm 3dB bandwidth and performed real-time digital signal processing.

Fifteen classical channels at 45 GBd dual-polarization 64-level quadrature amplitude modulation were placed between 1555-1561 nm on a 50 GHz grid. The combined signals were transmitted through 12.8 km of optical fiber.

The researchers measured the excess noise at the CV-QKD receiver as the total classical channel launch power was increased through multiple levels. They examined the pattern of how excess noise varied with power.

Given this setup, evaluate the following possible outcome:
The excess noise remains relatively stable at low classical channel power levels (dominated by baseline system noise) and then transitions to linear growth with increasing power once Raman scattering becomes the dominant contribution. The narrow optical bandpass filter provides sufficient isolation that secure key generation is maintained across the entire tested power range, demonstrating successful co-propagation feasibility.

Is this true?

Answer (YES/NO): NO